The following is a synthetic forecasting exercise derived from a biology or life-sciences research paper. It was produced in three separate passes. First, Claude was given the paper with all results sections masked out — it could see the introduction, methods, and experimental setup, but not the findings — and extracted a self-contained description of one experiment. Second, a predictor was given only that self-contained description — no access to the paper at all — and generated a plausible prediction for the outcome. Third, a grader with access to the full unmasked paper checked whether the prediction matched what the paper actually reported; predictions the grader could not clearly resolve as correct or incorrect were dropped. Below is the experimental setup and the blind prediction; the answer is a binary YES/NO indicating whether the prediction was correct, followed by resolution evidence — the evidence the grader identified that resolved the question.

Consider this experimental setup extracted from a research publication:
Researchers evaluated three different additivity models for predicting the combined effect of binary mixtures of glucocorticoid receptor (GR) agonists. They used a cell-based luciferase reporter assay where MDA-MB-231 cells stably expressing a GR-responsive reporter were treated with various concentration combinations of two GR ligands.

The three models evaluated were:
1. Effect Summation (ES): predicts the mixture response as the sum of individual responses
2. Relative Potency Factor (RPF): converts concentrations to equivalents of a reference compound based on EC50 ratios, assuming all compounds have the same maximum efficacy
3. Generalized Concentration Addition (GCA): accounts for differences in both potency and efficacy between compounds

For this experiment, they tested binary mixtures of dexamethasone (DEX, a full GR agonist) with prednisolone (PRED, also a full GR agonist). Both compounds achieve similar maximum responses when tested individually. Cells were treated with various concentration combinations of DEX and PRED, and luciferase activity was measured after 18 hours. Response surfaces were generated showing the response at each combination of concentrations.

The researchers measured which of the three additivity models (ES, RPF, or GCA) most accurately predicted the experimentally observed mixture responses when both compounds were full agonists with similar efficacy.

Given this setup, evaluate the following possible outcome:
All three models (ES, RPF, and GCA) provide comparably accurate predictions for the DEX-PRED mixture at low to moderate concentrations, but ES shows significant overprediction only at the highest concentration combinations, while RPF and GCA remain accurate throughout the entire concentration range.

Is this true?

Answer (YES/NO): NO